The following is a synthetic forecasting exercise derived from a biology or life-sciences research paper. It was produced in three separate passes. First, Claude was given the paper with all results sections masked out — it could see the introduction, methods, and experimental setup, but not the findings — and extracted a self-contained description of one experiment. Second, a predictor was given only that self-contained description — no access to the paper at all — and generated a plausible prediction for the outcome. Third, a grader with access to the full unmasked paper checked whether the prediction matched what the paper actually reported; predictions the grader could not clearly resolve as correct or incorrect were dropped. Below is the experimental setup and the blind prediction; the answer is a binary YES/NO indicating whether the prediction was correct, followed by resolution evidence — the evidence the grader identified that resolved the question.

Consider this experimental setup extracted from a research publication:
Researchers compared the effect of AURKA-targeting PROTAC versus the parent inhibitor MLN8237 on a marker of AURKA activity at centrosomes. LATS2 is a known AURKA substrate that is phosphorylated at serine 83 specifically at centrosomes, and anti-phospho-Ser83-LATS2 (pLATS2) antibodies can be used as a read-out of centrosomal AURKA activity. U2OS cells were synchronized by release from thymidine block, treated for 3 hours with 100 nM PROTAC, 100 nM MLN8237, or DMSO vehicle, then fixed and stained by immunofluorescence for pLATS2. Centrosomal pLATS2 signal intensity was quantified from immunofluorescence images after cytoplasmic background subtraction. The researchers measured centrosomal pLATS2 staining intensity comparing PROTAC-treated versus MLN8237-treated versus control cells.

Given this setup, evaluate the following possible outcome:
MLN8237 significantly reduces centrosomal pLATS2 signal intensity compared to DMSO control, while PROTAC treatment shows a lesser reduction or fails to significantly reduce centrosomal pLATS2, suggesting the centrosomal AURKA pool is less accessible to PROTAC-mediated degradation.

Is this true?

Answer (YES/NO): YES